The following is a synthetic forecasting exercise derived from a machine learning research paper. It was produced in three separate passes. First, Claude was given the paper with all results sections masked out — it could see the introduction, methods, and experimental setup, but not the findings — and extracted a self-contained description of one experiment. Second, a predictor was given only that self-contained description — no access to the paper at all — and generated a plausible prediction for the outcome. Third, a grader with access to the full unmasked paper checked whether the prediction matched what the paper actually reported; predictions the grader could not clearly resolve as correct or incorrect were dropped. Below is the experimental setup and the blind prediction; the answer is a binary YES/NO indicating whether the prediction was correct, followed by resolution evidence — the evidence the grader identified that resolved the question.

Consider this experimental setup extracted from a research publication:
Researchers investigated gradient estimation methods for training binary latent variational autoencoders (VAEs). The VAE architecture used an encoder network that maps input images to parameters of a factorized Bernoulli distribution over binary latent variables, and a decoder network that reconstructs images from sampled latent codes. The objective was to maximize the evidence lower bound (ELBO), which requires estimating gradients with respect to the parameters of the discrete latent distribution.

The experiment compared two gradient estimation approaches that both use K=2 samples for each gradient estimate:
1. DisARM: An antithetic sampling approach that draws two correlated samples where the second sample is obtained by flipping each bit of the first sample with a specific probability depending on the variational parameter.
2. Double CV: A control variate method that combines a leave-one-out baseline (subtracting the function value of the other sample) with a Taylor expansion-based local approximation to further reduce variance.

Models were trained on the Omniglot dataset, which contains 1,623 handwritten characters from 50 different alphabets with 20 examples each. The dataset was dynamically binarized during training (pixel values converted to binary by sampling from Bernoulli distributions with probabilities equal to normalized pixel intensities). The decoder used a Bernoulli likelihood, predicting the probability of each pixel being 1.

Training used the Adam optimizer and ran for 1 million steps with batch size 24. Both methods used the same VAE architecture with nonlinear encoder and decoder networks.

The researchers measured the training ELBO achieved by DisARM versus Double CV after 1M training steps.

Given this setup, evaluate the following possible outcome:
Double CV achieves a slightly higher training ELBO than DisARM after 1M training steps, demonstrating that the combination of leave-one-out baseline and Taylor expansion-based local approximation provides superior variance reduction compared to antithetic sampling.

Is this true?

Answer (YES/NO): YES